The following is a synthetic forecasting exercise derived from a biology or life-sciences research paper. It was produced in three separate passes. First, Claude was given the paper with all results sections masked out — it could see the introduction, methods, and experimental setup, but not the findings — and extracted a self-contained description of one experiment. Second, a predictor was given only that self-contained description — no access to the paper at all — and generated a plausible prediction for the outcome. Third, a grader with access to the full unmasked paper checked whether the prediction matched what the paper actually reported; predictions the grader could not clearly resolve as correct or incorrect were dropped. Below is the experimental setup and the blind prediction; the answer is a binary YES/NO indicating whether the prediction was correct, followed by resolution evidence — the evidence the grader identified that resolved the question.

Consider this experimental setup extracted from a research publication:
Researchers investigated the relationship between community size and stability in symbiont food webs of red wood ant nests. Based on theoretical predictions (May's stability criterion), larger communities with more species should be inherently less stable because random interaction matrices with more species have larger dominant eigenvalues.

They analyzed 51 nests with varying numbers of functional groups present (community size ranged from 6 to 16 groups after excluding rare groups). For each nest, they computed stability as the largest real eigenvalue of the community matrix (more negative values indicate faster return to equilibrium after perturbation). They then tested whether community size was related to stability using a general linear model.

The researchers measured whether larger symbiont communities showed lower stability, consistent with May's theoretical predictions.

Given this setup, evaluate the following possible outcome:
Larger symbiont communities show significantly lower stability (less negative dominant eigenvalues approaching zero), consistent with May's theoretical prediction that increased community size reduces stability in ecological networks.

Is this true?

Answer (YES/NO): YES